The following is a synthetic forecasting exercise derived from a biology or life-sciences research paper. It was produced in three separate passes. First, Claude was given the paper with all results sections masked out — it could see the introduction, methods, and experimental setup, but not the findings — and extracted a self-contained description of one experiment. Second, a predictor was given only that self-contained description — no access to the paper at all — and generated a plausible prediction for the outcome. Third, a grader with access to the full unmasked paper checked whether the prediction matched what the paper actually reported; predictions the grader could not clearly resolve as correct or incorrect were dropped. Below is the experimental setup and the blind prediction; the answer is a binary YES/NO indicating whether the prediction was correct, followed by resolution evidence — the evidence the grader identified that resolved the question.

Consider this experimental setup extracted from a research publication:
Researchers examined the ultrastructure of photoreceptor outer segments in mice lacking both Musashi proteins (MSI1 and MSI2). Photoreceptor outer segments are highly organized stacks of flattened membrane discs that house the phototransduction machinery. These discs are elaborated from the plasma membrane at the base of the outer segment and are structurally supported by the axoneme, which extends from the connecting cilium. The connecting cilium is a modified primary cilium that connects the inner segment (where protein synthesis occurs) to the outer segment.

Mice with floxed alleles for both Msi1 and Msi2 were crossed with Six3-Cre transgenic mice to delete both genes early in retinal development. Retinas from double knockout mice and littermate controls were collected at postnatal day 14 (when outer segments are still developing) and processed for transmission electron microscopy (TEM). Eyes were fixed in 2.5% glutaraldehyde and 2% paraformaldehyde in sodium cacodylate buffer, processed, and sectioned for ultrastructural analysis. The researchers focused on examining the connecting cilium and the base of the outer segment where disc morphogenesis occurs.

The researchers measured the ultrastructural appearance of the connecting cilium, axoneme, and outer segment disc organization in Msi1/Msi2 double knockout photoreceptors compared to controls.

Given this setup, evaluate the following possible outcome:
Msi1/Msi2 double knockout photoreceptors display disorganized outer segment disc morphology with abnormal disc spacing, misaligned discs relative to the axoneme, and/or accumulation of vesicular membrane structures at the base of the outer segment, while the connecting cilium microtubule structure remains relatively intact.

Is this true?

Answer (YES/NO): NO